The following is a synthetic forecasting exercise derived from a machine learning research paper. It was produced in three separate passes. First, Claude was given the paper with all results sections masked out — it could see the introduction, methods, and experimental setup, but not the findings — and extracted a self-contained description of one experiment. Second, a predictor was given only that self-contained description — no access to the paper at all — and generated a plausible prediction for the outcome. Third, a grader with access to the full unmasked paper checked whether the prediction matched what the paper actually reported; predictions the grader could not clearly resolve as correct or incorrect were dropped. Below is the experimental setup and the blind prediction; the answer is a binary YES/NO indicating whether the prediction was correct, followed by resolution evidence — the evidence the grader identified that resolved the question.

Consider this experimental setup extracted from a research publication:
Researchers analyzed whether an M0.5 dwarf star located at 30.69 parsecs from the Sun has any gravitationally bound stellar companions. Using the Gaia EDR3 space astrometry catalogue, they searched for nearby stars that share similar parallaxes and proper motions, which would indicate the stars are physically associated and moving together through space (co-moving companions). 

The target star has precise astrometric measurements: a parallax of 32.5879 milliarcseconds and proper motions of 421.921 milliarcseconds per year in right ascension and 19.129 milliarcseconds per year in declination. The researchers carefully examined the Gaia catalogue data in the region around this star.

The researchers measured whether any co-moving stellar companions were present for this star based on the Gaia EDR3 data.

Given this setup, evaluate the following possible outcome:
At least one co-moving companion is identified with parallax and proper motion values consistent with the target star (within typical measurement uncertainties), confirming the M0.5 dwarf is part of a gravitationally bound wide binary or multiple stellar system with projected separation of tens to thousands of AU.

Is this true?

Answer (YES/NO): NO